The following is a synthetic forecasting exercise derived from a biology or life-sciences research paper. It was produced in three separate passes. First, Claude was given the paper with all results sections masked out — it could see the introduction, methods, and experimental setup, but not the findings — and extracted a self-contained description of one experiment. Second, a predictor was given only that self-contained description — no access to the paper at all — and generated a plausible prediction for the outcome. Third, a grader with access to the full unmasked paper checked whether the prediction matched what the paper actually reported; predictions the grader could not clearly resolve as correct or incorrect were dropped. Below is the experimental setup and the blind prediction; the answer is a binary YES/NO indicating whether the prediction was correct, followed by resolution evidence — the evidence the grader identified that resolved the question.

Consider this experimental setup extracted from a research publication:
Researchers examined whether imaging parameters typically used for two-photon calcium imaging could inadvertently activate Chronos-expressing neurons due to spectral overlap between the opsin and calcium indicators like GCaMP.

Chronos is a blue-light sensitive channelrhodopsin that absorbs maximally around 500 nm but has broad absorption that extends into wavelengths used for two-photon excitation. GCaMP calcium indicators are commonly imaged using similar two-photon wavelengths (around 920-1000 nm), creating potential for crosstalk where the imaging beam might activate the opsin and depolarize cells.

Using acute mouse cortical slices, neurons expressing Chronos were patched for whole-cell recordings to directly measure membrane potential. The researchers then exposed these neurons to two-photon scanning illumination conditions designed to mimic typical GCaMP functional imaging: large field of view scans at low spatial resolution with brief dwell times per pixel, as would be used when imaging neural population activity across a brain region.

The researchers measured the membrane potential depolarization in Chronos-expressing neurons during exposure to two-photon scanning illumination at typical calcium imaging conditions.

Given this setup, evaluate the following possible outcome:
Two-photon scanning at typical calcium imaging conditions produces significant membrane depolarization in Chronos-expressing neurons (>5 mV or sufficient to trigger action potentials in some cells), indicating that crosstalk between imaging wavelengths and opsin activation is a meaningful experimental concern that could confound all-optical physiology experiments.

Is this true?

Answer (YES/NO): NO